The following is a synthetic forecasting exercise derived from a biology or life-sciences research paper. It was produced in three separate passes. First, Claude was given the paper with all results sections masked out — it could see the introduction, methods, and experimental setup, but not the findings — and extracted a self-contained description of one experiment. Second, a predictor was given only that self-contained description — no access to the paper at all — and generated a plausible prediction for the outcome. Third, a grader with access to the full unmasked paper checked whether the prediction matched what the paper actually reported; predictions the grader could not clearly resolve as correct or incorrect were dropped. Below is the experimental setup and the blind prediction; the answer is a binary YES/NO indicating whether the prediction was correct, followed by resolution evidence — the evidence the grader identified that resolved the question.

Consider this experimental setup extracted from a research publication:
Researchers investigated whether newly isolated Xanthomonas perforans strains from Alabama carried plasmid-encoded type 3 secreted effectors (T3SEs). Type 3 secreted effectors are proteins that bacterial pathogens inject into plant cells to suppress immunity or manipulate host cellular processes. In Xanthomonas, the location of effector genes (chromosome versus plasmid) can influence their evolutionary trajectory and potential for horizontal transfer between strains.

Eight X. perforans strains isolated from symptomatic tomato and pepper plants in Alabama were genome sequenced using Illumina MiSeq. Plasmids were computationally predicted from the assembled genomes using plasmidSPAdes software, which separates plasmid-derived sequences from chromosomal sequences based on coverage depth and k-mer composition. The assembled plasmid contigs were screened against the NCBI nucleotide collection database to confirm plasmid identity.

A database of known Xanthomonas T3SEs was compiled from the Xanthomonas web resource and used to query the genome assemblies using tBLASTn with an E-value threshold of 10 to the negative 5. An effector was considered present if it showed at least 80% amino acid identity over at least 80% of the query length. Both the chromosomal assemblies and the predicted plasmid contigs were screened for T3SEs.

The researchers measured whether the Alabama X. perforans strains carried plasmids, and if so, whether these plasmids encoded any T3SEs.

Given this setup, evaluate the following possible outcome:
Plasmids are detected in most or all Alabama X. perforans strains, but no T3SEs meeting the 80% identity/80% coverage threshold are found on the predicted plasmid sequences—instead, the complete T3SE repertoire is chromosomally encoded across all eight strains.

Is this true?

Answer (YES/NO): NO